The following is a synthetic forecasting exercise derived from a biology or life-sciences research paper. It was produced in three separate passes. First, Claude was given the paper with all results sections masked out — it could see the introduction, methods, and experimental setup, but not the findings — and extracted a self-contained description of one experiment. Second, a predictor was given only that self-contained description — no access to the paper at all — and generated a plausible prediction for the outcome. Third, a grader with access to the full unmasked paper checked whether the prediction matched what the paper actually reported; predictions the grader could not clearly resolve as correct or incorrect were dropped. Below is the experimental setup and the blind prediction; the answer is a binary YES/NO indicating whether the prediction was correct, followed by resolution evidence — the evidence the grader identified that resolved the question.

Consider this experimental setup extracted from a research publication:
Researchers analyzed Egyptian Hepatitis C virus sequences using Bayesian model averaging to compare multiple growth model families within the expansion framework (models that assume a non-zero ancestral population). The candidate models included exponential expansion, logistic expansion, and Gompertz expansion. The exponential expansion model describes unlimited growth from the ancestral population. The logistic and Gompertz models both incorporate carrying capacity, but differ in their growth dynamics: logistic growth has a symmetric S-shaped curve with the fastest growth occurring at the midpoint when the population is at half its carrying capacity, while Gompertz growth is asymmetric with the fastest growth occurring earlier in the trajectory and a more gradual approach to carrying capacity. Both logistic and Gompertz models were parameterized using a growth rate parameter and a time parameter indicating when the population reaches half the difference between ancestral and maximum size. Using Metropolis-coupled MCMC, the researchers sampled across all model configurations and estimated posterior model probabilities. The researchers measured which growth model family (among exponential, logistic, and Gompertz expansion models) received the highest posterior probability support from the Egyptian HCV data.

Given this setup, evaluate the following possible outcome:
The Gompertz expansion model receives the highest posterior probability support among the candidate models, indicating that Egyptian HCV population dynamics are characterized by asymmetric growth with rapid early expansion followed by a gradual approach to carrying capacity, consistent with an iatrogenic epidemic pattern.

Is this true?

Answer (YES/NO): YES